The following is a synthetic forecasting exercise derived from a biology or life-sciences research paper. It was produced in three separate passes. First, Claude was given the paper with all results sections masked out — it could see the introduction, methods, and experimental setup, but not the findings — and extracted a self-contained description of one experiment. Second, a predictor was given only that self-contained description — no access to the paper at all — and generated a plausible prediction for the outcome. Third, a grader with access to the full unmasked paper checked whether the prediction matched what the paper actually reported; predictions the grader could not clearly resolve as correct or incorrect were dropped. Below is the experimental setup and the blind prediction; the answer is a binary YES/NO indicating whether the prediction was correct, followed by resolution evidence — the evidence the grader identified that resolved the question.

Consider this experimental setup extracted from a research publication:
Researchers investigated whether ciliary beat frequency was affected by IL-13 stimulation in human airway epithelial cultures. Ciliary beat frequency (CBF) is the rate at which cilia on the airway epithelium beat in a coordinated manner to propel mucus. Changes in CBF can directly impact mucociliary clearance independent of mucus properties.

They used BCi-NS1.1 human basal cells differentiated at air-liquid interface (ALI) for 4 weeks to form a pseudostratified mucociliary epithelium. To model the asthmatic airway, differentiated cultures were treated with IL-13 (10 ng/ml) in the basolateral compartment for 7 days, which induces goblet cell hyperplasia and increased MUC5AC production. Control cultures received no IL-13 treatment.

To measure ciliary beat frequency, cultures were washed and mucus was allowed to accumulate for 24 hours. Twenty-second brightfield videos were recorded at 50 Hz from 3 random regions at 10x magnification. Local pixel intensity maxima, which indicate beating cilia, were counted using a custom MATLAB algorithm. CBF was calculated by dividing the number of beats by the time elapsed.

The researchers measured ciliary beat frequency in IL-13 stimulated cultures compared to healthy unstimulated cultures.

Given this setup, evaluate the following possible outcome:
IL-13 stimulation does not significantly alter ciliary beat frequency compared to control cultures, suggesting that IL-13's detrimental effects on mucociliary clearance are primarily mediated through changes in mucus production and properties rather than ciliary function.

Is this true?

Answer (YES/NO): YES